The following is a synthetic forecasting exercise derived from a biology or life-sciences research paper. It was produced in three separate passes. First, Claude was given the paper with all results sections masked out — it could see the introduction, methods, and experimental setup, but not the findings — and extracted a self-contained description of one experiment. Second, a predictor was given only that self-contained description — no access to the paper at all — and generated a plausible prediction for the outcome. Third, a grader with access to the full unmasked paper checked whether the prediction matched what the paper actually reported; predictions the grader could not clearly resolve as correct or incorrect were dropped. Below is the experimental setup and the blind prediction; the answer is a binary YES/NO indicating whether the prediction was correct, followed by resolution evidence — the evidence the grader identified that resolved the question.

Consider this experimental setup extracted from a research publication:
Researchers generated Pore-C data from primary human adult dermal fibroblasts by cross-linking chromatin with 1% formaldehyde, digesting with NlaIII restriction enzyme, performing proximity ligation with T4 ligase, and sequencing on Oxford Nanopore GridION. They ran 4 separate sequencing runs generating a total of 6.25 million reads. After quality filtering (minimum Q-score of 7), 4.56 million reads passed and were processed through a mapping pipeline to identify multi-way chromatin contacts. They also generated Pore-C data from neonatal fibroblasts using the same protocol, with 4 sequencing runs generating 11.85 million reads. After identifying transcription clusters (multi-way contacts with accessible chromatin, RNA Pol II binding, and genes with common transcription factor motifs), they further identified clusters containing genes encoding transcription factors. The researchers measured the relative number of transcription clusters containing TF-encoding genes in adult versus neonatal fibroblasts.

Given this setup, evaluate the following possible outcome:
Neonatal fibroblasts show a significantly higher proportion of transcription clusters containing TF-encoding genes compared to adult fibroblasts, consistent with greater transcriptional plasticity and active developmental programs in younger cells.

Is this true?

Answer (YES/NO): NO